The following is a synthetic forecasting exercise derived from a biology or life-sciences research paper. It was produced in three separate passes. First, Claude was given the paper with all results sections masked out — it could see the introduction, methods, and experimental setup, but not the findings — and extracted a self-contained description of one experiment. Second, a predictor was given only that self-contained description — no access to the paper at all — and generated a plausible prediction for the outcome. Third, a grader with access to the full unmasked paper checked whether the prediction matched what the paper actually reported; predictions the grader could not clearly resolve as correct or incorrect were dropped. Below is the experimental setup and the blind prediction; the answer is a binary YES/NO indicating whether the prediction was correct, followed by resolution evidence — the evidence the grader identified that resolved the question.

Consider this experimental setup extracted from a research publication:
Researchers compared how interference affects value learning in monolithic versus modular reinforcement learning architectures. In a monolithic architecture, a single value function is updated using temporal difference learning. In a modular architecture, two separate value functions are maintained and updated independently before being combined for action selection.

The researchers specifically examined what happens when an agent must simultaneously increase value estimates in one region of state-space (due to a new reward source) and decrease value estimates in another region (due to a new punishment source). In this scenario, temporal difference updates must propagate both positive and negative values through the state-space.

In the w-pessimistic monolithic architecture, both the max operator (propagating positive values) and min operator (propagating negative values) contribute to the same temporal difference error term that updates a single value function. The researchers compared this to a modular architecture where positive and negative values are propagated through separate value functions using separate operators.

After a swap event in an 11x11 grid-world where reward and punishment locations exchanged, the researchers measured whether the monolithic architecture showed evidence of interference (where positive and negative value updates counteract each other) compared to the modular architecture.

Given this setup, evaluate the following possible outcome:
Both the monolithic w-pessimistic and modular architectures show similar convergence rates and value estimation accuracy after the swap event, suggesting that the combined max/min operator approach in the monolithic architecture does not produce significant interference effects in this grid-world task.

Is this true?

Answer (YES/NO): NO